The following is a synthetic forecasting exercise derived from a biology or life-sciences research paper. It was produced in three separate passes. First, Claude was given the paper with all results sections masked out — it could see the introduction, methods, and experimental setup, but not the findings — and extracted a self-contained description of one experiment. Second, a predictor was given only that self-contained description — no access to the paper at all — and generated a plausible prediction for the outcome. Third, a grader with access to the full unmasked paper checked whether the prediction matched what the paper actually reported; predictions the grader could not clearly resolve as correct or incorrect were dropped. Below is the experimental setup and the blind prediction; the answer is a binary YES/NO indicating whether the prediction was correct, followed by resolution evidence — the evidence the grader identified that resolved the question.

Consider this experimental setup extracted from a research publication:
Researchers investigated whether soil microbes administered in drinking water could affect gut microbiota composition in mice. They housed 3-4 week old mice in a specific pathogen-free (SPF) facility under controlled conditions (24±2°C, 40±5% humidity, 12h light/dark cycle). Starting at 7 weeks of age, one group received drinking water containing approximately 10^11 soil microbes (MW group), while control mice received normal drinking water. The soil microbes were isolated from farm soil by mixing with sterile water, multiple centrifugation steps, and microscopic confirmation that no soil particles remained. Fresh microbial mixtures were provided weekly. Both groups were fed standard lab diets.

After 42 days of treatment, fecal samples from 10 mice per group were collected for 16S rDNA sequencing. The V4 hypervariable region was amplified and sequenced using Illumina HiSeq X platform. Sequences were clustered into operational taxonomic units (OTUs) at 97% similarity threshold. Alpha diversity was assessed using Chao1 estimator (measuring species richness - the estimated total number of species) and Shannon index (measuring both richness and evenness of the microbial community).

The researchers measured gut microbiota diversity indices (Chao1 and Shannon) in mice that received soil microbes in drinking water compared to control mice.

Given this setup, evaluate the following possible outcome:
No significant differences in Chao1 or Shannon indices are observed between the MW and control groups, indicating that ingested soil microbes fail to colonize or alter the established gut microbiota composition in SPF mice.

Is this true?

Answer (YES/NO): YES